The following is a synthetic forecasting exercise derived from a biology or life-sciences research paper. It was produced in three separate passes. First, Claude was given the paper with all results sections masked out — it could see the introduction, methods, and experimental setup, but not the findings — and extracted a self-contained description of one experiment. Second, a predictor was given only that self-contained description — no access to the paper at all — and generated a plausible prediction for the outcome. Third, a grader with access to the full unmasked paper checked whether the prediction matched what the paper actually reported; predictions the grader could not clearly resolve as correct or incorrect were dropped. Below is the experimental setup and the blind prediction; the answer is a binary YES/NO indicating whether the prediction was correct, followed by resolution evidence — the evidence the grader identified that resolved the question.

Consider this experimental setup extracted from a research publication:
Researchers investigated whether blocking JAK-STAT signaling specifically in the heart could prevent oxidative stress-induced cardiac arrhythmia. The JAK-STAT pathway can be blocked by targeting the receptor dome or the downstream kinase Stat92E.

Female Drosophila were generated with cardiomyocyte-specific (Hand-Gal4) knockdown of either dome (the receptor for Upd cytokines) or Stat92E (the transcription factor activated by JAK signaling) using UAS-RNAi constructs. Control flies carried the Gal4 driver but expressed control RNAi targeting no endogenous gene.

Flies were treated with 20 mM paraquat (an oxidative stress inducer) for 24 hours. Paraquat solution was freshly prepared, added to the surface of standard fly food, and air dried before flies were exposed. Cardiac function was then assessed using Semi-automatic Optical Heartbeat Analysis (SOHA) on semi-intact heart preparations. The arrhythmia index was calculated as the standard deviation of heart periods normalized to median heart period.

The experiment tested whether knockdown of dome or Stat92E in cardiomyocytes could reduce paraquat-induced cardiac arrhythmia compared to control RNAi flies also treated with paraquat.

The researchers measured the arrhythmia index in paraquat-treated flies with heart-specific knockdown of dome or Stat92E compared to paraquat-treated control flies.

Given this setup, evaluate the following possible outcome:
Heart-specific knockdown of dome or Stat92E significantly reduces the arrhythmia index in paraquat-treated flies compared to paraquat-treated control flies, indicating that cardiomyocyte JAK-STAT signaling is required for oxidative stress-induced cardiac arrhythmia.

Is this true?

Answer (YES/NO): YES